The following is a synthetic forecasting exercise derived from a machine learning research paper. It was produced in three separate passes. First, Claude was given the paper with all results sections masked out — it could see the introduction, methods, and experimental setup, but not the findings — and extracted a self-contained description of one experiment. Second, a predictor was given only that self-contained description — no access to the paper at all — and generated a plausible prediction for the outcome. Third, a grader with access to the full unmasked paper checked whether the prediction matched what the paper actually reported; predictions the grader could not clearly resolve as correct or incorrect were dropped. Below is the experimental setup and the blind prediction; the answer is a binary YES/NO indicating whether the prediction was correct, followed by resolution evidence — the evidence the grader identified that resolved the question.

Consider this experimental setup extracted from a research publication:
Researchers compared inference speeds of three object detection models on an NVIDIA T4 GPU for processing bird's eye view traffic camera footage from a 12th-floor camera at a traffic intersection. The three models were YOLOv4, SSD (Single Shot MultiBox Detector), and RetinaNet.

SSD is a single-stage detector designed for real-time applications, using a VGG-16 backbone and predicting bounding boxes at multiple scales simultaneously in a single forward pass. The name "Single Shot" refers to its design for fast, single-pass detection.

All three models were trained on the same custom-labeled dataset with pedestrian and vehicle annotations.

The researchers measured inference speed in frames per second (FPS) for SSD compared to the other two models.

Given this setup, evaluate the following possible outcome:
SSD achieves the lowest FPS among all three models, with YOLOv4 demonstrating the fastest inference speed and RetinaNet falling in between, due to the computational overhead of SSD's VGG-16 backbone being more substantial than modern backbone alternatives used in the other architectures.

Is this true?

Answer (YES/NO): YES